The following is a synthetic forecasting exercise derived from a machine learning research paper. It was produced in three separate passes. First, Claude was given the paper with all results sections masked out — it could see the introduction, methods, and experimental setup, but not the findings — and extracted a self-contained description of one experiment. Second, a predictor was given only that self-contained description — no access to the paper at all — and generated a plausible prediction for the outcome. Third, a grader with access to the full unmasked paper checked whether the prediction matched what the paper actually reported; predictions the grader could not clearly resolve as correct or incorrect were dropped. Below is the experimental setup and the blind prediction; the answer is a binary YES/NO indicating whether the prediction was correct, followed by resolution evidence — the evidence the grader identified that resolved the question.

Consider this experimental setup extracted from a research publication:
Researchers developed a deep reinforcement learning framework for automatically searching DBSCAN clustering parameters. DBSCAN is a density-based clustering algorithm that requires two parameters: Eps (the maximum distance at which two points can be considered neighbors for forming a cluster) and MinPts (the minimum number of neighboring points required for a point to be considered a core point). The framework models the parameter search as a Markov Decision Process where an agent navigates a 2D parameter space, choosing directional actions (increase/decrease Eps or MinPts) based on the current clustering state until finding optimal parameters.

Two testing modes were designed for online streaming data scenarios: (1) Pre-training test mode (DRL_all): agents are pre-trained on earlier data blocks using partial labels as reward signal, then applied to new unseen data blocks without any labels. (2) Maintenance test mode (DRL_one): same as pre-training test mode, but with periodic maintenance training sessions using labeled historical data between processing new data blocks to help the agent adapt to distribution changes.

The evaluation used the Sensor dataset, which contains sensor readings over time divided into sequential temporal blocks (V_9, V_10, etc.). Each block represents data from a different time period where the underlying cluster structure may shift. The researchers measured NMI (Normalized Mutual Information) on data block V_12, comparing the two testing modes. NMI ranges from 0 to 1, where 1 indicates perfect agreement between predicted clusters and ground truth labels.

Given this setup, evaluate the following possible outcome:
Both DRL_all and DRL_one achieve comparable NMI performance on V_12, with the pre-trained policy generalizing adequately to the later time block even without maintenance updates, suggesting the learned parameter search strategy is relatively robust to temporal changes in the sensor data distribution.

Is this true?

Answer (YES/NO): NO